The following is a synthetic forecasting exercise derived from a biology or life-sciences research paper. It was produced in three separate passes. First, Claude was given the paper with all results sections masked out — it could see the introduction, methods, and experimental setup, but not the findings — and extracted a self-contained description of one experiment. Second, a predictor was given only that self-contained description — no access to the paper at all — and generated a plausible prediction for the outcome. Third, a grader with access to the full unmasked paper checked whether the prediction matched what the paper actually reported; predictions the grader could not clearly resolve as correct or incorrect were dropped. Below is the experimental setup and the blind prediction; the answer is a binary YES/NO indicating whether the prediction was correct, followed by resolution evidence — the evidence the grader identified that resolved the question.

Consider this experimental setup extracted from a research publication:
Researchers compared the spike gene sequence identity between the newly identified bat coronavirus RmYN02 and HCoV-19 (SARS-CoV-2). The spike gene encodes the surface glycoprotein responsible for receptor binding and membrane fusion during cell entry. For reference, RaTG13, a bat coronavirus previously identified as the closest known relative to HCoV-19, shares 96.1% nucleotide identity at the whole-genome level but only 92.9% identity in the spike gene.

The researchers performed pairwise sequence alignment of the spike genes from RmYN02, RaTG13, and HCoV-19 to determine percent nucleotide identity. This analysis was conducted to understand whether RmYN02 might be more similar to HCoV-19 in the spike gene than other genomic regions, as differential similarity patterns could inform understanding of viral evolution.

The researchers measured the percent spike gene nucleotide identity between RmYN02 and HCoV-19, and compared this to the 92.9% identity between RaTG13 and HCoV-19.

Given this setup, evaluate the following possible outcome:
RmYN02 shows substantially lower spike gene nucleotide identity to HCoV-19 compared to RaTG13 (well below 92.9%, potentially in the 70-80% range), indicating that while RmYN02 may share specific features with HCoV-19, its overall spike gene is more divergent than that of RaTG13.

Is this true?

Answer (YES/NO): YES